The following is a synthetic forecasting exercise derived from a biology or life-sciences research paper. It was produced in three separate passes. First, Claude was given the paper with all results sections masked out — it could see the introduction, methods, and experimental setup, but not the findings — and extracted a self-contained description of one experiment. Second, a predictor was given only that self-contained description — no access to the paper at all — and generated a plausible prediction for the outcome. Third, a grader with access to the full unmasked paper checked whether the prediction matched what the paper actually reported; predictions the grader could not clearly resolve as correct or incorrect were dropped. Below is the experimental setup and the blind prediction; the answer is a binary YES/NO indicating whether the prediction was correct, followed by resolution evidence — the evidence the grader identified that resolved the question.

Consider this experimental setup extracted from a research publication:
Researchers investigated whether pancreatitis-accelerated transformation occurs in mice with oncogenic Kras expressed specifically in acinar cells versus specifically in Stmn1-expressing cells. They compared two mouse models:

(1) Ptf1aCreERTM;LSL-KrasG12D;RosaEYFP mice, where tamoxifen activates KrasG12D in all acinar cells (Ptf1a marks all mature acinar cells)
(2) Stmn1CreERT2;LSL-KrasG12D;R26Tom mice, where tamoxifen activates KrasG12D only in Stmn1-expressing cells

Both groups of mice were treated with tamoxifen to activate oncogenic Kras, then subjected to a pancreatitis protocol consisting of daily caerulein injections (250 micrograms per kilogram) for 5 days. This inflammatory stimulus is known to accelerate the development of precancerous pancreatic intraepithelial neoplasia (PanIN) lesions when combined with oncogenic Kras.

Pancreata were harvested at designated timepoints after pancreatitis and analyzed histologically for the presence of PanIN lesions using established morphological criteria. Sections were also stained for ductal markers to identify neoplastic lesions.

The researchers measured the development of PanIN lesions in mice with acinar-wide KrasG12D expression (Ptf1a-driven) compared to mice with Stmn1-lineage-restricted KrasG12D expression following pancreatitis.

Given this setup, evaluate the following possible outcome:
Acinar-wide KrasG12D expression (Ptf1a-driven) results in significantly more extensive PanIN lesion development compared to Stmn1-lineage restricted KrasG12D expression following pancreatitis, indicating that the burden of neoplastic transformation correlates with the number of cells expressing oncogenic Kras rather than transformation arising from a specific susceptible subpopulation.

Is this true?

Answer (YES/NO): NO